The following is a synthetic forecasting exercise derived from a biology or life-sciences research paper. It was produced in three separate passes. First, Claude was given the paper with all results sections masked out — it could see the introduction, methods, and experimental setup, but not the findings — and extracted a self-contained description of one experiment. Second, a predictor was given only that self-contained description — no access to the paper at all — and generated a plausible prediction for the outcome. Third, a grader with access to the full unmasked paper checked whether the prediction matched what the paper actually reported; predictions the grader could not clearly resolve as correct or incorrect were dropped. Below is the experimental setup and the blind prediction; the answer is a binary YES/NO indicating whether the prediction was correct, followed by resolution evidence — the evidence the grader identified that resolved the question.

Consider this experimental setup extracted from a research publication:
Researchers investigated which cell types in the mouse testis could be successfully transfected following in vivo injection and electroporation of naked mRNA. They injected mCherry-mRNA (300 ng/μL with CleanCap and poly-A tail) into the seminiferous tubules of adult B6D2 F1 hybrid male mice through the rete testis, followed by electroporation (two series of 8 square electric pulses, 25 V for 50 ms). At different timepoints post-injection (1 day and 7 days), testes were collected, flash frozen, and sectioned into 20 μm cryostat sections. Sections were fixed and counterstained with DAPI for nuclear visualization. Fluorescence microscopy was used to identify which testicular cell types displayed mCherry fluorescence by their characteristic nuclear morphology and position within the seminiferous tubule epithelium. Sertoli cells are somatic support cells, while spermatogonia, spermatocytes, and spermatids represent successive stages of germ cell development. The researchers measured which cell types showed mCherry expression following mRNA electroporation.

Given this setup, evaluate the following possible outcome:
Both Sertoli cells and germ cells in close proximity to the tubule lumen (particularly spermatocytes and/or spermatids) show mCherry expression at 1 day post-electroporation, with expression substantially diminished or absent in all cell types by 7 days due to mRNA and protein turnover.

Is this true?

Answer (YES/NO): NO